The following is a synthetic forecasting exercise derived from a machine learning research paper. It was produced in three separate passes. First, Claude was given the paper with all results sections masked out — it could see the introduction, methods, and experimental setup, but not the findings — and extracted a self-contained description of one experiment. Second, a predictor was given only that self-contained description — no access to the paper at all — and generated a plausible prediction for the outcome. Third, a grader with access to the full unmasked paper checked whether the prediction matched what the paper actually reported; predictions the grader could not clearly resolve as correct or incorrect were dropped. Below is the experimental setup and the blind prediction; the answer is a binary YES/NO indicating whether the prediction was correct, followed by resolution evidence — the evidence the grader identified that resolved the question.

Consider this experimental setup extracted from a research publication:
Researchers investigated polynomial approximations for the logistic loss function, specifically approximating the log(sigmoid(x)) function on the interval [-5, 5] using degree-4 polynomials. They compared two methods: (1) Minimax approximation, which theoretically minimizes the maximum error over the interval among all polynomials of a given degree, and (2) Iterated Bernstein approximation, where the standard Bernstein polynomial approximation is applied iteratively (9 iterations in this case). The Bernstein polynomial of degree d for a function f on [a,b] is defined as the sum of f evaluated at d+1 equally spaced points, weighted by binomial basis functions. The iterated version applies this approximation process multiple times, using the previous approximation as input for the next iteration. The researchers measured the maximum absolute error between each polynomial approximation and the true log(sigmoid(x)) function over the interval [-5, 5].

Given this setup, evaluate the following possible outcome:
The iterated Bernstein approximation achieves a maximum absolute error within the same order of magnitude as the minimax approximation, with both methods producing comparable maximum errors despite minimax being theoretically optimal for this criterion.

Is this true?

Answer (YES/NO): YES